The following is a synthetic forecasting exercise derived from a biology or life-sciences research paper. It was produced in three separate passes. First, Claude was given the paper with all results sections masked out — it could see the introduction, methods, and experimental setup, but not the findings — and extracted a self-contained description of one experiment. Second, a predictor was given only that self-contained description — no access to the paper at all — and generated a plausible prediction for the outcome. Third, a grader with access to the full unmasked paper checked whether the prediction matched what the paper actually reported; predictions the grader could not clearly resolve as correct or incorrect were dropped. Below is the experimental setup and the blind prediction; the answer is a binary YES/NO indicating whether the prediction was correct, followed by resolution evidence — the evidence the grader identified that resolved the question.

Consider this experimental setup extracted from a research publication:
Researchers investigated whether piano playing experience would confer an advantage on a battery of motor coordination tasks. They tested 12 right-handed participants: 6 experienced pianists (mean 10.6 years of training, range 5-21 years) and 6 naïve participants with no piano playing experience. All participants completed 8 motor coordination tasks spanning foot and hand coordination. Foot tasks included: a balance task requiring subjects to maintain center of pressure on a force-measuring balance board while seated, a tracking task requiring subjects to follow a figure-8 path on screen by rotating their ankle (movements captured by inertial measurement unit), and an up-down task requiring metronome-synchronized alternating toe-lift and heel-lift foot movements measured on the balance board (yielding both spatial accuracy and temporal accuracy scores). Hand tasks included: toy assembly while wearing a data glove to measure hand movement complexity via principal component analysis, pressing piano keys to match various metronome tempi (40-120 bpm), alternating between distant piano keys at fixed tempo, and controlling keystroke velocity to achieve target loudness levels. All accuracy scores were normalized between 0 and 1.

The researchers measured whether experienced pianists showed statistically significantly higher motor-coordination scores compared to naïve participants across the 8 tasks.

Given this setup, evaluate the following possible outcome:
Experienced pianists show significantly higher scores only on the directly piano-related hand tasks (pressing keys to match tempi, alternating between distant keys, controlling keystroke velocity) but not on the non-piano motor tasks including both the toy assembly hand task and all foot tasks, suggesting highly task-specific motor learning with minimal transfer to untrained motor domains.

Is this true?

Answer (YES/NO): NO